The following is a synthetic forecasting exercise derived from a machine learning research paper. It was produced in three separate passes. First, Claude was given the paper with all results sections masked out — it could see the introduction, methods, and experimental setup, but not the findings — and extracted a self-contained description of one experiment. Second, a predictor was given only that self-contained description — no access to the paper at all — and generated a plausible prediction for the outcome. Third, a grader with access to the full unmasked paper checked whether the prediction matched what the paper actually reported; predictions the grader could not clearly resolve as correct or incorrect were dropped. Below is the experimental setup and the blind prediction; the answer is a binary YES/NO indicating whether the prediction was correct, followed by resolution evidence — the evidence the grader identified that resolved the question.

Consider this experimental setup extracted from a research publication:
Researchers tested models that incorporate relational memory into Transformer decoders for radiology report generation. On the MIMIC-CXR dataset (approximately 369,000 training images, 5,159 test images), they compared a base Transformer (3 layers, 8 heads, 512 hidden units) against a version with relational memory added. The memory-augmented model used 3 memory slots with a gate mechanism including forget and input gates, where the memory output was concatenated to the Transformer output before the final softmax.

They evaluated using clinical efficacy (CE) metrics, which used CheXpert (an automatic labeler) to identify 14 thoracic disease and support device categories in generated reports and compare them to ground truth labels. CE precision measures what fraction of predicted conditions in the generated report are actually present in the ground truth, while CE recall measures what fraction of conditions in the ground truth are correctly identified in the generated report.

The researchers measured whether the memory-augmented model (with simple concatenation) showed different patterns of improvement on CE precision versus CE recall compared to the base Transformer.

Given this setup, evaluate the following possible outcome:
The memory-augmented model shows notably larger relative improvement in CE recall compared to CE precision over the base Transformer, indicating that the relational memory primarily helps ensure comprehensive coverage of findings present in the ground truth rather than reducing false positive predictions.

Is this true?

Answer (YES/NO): YES